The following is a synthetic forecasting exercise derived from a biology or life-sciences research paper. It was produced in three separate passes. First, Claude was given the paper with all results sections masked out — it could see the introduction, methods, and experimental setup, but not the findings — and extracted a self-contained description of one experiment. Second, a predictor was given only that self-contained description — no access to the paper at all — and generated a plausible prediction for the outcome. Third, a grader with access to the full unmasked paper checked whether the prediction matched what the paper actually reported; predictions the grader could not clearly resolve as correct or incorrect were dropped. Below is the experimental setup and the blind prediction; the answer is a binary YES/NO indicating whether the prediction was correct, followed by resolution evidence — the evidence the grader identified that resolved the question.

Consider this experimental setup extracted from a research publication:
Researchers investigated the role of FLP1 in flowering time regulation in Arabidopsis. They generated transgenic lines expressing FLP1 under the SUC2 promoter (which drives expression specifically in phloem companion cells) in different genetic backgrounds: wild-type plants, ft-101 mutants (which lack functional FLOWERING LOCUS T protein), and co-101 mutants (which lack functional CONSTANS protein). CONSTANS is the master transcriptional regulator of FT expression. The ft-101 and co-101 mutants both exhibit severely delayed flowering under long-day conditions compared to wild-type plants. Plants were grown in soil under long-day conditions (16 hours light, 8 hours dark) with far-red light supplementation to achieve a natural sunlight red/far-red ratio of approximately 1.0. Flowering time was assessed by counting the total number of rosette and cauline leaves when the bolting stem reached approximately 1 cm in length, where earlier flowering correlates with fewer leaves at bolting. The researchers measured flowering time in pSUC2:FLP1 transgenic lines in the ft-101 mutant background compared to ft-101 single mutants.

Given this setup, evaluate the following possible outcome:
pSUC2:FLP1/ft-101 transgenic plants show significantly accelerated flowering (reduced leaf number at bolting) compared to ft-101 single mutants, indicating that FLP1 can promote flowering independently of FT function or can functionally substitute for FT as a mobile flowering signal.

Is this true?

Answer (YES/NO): YES